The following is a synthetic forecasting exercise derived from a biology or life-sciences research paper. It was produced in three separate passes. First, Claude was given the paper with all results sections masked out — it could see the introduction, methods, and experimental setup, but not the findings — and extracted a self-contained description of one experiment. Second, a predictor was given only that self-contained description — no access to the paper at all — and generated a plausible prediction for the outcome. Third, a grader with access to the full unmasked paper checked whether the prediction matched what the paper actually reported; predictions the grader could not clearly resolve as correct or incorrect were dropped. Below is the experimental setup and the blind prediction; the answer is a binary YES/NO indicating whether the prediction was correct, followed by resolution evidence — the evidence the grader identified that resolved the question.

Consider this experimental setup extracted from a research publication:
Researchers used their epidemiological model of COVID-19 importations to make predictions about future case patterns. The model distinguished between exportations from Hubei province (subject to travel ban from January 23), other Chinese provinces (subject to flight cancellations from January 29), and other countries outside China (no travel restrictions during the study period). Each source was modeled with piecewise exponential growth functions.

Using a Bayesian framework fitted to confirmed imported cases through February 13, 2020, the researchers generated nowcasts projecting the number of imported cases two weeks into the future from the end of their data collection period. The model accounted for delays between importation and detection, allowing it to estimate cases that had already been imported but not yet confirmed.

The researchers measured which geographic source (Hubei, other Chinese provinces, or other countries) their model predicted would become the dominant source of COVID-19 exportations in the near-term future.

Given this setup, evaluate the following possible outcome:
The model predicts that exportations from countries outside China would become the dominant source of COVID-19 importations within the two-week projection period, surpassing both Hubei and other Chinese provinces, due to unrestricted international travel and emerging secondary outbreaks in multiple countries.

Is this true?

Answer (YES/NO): YES